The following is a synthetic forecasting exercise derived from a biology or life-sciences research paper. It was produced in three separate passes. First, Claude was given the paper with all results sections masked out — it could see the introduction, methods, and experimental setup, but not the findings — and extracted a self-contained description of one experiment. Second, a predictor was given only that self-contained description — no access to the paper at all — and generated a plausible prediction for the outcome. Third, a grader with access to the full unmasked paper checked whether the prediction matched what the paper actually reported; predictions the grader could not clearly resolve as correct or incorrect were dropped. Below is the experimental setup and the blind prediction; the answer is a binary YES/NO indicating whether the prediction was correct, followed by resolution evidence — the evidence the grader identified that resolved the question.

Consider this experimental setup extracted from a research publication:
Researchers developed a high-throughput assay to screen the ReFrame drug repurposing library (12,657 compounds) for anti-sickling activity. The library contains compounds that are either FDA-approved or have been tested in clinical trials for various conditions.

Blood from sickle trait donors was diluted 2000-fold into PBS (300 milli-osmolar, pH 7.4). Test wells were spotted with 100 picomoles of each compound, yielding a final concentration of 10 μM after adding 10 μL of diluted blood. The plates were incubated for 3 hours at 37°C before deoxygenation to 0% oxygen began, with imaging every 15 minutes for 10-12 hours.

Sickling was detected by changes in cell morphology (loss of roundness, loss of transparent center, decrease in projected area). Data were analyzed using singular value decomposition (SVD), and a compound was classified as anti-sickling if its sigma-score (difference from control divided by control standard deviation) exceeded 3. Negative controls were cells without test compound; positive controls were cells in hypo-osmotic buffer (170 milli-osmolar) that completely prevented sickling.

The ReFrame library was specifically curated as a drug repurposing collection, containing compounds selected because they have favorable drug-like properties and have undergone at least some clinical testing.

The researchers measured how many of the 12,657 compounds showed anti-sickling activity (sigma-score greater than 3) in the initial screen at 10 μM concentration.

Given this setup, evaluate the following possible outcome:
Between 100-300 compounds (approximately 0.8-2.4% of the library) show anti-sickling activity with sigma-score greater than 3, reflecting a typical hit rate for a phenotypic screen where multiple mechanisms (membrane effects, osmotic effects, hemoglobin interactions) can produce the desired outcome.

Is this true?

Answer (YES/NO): YES